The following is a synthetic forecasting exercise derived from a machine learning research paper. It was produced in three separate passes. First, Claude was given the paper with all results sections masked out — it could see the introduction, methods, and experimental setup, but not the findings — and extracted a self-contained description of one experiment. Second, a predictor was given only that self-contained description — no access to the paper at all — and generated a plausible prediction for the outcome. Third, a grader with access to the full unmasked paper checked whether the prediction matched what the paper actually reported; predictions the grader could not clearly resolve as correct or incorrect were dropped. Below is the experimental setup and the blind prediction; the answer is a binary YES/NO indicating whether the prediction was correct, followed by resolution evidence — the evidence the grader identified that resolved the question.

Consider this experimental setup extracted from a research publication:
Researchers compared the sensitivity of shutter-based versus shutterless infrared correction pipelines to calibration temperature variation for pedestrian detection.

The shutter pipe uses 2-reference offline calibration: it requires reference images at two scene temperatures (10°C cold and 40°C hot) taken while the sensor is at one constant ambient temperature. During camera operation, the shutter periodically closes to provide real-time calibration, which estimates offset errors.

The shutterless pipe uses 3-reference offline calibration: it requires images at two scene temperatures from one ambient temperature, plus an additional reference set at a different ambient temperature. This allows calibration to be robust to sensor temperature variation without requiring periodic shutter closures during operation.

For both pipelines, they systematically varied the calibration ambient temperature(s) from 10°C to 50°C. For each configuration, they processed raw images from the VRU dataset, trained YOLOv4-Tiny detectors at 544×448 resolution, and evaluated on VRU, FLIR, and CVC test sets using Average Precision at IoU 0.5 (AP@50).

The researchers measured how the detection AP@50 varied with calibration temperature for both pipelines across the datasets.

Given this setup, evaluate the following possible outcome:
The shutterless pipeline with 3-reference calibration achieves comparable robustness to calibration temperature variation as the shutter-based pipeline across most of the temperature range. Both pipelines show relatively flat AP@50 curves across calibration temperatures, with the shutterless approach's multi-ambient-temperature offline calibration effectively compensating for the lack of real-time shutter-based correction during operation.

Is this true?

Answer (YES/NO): NO